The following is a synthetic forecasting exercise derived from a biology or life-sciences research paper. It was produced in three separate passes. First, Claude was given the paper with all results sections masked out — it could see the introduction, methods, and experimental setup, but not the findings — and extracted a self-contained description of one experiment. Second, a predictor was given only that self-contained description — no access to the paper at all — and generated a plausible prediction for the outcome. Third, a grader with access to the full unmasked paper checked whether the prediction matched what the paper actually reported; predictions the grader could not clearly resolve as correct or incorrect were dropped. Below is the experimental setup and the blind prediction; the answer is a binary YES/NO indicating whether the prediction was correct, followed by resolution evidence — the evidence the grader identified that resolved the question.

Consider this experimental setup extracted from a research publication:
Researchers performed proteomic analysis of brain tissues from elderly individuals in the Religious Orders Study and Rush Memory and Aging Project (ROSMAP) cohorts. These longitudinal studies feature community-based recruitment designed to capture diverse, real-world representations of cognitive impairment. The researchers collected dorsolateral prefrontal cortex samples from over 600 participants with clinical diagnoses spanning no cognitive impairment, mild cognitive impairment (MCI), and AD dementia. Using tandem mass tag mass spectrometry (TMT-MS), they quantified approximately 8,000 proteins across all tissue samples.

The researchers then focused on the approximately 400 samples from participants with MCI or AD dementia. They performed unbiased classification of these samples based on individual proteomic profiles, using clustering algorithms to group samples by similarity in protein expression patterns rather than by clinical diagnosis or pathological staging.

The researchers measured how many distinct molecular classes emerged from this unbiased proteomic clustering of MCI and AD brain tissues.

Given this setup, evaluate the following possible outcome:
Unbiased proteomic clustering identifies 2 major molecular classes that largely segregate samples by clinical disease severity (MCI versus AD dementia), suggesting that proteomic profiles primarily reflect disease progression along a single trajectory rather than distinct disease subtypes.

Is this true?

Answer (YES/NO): NO